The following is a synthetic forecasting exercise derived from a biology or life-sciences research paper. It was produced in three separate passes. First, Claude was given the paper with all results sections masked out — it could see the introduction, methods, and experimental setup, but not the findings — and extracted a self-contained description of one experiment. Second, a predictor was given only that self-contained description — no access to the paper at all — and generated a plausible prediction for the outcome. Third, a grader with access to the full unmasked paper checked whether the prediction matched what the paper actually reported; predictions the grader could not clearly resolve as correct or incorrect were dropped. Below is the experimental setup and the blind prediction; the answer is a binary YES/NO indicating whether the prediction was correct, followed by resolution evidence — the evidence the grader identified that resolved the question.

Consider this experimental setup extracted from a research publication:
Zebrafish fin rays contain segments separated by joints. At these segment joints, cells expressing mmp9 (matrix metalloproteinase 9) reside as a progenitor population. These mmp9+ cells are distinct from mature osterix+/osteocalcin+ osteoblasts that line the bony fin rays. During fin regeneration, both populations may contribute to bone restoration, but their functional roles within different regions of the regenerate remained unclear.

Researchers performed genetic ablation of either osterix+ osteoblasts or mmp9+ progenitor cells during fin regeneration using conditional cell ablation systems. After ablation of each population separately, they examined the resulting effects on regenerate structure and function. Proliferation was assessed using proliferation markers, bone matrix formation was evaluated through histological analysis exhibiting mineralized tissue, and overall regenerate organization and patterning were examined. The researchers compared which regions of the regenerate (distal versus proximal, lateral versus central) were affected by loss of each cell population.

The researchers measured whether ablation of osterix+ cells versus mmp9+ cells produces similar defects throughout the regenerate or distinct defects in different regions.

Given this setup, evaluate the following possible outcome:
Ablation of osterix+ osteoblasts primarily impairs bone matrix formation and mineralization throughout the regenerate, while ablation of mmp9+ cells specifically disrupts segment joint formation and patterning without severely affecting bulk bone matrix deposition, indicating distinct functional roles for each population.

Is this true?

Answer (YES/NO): NO